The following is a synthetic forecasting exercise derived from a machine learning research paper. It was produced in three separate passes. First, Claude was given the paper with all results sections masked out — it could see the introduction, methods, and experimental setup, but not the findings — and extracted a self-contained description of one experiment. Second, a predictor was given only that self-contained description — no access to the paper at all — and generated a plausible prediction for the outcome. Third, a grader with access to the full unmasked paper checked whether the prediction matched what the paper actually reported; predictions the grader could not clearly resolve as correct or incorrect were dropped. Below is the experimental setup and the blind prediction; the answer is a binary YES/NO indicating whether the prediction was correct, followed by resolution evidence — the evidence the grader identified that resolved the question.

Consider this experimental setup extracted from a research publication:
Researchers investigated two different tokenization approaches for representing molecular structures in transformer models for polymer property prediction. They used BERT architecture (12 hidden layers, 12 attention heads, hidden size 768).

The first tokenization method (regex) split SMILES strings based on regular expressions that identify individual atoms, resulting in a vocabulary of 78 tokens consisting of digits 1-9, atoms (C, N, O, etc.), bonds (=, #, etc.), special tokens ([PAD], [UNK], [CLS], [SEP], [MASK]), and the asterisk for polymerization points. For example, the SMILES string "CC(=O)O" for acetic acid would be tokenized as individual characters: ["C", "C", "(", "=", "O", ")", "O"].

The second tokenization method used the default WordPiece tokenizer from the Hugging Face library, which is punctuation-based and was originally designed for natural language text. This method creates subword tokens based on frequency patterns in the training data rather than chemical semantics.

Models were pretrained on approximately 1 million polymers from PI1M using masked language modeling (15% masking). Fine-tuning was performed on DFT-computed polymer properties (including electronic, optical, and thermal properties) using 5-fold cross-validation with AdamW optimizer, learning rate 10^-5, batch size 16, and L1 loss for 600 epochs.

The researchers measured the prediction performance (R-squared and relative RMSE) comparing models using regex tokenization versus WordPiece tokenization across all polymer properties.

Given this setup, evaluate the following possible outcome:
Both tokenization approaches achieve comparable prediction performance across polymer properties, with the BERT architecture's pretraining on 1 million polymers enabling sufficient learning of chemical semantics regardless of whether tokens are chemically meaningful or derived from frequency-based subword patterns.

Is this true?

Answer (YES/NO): YES